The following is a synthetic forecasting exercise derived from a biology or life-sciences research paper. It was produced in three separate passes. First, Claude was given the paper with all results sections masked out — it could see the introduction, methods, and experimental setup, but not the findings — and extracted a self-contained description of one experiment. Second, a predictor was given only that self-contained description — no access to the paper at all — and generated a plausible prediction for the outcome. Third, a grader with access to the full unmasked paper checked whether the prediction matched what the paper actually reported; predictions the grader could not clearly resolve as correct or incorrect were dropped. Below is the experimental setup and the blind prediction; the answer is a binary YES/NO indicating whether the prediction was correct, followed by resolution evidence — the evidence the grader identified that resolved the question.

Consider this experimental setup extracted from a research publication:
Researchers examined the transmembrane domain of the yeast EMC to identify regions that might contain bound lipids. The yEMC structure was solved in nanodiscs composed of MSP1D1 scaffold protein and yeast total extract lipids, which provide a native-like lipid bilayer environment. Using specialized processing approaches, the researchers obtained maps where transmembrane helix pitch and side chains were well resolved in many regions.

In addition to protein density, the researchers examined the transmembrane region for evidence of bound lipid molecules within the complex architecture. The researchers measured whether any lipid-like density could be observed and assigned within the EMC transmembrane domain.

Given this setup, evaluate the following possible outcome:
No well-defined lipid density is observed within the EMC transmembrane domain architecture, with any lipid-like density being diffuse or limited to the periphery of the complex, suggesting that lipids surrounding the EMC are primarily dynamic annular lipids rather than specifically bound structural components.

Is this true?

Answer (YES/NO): NO